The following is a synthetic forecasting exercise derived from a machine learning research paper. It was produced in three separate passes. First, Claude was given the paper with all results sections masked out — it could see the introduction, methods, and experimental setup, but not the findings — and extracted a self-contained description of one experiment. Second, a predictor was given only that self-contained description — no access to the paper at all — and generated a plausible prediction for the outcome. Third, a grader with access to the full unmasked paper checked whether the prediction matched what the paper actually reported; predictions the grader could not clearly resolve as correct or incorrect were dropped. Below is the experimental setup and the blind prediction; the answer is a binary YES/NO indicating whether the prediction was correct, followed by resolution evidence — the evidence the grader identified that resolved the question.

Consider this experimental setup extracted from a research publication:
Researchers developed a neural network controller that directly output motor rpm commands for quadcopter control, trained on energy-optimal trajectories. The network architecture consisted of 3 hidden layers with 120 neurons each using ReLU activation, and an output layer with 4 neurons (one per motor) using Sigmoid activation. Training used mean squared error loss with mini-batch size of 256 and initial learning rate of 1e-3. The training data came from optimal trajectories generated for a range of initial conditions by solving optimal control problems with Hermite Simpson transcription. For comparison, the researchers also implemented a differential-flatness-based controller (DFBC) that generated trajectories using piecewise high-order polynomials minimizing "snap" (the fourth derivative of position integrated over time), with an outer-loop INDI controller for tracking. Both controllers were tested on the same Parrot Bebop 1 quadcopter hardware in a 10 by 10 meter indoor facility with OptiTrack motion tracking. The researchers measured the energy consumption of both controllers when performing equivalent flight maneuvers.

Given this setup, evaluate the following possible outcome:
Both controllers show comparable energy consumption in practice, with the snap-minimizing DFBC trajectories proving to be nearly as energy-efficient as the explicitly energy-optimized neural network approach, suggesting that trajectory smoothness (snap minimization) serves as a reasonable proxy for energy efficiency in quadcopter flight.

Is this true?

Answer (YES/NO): NO